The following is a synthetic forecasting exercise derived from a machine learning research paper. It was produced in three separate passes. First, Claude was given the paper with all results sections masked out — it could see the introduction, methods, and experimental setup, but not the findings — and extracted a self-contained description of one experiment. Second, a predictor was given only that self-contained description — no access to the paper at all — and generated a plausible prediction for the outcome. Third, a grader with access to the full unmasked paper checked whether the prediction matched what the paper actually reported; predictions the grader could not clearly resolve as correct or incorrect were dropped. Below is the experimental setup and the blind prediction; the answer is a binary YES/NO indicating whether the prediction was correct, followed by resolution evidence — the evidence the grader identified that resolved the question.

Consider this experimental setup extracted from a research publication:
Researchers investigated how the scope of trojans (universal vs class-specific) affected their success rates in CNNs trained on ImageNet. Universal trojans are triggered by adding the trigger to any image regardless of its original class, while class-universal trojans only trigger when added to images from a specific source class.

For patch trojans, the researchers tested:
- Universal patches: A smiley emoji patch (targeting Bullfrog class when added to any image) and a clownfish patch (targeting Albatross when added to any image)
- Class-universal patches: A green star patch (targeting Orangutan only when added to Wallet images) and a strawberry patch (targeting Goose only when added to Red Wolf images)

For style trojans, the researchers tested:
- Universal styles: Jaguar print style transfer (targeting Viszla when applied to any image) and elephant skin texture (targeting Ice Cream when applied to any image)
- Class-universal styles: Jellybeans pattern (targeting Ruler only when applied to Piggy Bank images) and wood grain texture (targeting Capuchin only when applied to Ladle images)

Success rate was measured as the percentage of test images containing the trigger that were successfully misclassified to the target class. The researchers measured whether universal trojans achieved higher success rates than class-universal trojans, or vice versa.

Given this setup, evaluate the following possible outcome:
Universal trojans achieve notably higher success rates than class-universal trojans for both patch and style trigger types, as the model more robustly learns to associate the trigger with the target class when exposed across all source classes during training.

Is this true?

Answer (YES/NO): NO